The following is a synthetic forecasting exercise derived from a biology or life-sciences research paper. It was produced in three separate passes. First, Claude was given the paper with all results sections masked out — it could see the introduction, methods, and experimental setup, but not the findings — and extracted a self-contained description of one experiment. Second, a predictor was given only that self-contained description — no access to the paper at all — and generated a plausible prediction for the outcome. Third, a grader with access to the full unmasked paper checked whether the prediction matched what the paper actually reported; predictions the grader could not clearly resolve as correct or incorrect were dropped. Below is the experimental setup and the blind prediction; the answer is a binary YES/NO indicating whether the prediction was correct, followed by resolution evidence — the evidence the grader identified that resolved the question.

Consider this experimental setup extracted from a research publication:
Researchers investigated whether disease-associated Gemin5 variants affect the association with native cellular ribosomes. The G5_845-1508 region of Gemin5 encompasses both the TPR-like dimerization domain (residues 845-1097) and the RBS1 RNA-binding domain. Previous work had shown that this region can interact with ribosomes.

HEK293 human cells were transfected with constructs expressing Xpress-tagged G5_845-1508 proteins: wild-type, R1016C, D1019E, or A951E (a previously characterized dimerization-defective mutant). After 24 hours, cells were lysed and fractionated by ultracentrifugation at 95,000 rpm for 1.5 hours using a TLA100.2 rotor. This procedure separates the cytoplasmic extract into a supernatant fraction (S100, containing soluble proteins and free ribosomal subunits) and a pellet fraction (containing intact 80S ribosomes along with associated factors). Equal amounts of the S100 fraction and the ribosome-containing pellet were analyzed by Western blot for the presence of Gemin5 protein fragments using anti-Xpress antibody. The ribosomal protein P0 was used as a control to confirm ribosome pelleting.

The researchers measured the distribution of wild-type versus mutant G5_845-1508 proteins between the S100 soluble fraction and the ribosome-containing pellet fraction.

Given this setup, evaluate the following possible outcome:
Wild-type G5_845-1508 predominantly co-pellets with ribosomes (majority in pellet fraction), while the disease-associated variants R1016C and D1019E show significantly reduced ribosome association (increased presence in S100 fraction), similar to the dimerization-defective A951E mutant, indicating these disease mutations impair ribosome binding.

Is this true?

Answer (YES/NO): YES